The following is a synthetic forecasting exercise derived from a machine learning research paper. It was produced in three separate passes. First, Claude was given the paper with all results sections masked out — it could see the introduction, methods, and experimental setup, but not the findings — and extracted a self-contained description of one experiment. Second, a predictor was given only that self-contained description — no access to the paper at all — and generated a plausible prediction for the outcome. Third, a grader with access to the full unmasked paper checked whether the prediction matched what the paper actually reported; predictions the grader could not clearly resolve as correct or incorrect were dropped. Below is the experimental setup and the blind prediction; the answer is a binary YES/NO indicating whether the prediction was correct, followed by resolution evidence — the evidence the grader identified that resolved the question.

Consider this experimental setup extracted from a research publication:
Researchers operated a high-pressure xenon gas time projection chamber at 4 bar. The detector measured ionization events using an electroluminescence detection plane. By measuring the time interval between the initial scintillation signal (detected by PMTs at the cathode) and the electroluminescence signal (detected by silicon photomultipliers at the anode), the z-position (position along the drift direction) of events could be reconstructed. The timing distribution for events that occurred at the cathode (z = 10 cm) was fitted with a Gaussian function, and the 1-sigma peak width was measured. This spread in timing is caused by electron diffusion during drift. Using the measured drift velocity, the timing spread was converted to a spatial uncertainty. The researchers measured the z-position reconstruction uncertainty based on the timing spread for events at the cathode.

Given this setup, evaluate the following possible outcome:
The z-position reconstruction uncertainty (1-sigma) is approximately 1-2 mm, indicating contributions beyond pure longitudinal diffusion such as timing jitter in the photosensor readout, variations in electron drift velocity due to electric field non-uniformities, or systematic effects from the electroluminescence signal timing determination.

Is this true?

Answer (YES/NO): NO